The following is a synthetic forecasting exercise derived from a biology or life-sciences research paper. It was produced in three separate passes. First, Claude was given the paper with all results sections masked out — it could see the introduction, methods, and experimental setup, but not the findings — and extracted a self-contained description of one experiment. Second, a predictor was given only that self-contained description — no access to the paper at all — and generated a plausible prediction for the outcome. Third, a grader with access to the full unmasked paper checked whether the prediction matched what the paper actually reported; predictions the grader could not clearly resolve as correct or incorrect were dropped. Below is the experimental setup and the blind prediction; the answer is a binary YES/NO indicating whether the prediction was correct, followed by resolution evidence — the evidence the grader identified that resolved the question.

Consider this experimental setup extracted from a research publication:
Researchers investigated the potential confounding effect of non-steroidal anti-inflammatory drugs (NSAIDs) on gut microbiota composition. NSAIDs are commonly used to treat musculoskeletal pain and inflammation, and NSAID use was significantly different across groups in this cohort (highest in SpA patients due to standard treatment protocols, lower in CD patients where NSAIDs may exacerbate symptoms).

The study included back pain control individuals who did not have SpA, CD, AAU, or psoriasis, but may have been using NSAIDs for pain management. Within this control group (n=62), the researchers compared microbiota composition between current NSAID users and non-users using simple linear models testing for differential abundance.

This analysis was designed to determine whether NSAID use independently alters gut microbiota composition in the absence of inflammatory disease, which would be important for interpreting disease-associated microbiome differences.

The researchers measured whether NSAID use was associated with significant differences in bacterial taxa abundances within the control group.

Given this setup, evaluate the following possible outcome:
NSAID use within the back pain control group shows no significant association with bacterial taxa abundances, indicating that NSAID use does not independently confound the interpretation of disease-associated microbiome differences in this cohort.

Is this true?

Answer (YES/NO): NO